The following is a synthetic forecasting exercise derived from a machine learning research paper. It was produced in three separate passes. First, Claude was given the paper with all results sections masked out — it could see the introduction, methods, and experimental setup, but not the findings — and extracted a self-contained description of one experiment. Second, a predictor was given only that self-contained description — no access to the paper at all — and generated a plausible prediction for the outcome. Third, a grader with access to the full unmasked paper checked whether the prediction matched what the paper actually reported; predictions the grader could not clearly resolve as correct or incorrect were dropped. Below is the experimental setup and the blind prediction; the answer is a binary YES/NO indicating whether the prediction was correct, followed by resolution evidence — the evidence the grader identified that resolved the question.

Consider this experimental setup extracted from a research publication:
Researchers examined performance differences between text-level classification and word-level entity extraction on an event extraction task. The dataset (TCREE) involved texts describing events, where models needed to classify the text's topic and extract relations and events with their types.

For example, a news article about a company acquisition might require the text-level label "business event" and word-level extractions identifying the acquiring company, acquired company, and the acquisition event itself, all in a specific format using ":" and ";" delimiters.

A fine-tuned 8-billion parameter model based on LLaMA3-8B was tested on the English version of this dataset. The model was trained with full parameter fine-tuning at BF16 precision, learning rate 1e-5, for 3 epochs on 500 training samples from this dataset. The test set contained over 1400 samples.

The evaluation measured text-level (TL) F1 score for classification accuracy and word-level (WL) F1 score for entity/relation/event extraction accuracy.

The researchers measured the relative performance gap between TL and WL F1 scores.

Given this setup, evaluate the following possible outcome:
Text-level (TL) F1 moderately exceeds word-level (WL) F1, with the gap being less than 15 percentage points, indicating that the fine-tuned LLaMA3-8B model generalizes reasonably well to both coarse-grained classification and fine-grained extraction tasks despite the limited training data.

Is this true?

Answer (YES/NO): NO